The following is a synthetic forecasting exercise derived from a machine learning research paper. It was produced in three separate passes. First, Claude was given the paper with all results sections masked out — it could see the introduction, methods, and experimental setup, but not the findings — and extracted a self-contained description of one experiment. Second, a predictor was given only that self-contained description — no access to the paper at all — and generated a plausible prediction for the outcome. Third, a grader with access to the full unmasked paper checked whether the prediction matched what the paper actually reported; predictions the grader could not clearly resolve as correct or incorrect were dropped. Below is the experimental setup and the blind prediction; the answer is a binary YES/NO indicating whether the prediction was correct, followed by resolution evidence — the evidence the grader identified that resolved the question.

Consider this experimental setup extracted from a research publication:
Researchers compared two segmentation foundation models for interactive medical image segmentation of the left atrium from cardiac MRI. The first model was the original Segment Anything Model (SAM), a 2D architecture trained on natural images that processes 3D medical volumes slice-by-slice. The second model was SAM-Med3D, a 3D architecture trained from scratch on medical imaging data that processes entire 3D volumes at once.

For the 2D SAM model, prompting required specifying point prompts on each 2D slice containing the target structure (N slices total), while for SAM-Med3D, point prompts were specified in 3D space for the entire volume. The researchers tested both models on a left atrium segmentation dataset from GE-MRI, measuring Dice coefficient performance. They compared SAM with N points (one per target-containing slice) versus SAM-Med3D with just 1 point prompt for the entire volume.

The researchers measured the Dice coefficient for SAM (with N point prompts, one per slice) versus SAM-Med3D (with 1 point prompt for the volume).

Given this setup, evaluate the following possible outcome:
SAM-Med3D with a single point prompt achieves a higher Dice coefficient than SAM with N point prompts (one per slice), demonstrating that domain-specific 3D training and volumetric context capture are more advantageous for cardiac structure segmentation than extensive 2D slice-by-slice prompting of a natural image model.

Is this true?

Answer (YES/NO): YES